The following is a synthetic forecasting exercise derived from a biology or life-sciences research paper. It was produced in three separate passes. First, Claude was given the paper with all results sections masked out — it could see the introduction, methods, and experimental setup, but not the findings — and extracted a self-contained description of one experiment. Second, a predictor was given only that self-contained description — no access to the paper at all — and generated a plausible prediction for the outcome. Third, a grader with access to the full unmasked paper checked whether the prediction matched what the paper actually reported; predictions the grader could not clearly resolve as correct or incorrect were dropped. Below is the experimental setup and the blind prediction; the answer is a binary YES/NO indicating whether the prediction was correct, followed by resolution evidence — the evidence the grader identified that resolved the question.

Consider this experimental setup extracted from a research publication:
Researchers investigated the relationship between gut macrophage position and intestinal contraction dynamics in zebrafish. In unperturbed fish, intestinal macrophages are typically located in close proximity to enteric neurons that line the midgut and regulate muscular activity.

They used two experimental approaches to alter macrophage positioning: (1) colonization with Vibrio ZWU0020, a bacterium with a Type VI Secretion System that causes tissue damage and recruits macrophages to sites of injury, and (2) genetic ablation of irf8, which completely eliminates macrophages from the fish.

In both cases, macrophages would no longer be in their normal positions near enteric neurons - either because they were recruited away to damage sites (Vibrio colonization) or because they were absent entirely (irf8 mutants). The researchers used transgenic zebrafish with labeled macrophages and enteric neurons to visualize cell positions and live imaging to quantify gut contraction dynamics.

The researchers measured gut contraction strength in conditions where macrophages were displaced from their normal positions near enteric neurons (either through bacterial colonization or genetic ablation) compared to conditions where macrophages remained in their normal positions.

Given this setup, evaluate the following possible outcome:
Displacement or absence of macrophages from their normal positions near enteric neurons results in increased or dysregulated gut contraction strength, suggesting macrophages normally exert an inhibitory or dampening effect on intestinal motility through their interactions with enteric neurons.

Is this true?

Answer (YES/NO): YES